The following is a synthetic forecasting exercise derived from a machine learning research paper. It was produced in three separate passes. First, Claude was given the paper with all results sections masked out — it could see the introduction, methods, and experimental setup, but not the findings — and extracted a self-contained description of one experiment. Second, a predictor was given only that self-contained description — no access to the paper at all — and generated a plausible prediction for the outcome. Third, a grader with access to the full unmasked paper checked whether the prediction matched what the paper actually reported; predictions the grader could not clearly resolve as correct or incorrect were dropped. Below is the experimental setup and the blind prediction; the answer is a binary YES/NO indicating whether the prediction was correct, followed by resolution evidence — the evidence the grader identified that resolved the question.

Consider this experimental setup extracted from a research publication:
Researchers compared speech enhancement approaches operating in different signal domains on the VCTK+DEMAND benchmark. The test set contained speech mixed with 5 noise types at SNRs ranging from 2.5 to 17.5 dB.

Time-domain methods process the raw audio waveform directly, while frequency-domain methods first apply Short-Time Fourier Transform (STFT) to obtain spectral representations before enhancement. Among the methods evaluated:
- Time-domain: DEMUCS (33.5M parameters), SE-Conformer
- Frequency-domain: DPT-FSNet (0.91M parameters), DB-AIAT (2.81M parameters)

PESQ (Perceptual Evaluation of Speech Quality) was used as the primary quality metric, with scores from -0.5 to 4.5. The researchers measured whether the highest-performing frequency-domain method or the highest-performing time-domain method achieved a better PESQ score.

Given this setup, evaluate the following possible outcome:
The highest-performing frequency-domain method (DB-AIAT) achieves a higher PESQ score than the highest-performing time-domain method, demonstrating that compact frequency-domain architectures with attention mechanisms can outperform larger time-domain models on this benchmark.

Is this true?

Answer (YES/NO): NO